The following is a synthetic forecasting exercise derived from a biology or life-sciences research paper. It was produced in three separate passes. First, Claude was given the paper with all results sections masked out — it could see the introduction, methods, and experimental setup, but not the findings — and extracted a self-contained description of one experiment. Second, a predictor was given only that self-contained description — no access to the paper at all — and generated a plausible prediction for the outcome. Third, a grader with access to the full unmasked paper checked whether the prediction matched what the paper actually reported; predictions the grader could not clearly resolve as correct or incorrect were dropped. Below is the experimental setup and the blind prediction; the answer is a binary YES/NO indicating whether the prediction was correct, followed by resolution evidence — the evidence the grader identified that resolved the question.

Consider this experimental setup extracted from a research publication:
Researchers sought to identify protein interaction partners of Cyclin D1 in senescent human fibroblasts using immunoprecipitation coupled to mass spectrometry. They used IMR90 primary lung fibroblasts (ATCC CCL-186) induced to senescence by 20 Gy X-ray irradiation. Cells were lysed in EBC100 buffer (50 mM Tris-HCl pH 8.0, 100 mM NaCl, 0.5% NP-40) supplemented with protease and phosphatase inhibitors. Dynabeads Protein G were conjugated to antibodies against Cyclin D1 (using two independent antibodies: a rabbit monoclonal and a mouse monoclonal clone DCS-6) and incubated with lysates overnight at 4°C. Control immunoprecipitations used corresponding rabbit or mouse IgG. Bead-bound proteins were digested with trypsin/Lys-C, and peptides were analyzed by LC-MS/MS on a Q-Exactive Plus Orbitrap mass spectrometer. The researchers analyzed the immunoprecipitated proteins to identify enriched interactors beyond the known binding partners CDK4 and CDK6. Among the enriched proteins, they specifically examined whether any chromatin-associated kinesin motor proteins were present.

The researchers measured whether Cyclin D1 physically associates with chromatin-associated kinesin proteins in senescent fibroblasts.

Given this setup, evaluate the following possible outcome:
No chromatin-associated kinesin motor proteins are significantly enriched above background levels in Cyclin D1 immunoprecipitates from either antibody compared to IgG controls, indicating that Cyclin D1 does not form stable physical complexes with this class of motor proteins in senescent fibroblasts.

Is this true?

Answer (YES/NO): NO